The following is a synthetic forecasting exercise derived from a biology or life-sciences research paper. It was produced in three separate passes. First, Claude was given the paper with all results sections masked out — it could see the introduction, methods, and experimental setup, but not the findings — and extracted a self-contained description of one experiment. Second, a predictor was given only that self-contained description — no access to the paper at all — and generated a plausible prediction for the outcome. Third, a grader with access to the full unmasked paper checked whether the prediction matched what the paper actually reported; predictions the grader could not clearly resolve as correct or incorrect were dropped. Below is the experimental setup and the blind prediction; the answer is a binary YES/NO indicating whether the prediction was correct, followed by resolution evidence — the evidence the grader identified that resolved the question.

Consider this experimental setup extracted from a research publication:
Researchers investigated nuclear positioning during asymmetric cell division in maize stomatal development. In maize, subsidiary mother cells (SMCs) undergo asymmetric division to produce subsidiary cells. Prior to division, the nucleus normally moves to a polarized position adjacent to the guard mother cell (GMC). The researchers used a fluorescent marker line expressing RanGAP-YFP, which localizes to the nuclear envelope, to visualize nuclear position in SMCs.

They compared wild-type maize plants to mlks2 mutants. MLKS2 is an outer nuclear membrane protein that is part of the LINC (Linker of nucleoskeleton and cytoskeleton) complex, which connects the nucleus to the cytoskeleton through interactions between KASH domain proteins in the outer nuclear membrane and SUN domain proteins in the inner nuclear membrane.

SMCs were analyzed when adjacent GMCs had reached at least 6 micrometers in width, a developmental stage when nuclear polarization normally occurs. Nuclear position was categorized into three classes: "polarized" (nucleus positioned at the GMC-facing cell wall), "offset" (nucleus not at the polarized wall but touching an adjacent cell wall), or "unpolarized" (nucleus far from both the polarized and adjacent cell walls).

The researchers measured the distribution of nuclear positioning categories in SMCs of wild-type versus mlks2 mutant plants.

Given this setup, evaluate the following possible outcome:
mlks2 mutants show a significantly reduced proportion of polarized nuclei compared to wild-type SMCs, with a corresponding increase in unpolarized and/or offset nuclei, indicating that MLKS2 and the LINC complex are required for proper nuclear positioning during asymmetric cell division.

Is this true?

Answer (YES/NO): YES